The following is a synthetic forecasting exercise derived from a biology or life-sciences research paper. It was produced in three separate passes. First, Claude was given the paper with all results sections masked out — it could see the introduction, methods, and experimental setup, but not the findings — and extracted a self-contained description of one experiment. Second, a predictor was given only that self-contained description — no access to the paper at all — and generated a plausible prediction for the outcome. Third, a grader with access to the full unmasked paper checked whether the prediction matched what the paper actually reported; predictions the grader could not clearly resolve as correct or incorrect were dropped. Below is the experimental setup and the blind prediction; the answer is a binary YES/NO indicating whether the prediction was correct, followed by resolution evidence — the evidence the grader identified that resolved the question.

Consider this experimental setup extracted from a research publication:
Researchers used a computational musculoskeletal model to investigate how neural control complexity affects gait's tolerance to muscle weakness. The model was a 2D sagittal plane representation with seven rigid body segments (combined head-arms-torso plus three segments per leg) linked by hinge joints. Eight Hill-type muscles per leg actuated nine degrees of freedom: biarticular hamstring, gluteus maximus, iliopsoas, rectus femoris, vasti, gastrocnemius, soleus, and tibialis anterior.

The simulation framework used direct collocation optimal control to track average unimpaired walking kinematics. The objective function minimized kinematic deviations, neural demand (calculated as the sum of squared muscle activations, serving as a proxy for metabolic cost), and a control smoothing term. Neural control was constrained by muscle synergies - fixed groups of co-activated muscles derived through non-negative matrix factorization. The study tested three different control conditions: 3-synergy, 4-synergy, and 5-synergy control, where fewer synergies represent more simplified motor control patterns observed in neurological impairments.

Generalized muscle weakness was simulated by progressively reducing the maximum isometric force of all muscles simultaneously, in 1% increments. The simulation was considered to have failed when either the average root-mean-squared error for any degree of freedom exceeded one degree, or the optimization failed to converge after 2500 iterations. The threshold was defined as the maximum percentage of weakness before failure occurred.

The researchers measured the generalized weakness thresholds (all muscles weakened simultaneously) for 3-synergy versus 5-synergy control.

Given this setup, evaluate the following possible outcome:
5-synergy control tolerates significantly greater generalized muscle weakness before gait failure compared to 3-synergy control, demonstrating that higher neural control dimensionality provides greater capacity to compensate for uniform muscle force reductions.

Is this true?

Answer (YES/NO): NO